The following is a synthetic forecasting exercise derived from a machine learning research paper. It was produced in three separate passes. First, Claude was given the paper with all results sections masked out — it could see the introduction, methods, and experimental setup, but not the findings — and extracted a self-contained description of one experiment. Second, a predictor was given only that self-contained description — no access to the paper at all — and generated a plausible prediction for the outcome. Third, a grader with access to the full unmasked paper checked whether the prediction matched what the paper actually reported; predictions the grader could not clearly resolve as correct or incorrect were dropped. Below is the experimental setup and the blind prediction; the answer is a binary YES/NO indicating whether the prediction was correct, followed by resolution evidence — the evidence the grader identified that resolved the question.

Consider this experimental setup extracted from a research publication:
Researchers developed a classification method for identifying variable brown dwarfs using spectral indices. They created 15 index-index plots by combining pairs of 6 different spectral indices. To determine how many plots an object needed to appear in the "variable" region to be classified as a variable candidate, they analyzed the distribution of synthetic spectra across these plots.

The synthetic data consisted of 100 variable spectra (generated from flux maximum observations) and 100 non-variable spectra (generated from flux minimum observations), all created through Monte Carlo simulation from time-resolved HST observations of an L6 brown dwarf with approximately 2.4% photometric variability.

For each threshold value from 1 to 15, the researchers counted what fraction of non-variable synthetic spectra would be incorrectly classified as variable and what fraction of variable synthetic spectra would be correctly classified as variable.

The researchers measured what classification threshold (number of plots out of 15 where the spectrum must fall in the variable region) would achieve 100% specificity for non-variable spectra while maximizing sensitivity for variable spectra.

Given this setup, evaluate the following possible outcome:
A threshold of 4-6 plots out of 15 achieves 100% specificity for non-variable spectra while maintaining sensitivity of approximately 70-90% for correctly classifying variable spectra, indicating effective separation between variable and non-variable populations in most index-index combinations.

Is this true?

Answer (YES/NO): NO